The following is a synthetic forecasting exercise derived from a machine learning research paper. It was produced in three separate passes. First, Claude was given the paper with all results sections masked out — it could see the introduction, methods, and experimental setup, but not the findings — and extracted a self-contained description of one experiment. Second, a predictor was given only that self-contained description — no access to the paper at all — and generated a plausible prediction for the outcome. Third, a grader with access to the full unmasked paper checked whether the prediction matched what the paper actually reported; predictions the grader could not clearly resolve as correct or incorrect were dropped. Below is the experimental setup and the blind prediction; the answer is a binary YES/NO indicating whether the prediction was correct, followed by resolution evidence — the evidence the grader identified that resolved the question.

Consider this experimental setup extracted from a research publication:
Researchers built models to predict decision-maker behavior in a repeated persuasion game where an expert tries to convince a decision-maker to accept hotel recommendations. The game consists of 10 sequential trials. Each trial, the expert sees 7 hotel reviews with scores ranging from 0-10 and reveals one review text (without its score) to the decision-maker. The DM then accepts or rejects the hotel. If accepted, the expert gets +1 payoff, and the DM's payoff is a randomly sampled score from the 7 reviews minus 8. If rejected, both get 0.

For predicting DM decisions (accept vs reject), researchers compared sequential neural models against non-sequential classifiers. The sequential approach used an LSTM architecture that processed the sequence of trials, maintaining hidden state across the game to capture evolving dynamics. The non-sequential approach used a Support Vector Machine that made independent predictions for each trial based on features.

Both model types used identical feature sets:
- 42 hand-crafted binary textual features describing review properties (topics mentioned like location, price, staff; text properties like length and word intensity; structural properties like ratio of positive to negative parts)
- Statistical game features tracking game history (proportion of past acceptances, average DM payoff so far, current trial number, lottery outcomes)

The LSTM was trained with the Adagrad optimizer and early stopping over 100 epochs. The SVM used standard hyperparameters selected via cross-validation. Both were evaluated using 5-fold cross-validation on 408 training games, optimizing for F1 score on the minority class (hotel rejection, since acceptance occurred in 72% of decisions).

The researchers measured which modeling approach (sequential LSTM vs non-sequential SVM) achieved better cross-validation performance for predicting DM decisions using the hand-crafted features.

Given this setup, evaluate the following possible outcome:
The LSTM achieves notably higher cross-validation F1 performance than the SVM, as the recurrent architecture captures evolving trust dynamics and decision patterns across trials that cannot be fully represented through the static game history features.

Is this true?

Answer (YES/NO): YES